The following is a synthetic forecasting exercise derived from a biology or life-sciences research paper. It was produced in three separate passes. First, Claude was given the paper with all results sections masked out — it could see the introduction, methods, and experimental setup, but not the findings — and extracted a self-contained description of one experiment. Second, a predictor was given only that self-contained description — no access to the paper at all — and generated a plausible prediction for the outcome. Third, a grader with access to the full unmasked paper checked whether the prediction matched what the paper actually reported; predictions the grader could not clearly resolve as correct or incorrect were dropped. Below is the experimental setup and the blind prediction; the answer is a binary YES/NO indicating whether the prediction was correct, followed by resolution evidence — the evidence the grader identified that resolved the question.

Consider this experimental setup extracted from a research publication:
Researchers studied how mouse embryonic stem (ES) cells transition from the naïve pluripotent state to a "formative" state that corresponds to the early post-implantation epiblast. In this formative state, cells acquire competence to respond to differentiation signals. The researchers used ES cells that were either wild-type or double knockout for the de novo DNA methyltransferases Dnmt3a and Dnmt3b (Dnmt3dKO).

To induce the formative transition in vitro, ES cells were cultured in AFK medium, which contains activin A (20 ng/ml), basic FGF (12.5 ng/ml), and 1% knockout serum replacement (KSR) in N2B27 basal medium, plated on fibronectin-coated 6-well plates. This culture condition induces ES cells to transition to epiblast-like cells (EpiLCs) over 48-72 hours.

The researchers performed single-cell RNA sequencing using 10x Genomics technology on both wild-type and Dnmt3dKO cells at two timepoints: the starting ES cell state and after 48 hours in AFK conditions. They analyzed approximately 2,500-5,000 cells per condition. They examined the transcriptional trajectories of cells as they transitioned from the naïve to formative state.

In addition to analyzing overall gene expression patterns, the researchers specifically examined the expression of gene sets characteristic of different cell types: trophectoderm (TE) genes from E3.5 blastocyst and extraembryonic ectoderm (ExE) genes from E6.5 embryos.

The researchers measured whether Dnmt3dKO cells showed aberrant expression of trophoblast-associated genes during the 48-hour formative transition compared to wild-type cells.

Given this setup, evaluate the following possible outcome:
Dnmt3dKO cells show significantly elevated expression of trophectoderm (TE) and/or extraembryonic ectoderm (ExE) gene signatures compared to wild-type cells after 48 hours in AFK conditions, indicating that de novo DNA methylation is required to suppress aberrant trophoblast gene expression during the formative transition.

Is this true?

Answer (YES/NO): YES